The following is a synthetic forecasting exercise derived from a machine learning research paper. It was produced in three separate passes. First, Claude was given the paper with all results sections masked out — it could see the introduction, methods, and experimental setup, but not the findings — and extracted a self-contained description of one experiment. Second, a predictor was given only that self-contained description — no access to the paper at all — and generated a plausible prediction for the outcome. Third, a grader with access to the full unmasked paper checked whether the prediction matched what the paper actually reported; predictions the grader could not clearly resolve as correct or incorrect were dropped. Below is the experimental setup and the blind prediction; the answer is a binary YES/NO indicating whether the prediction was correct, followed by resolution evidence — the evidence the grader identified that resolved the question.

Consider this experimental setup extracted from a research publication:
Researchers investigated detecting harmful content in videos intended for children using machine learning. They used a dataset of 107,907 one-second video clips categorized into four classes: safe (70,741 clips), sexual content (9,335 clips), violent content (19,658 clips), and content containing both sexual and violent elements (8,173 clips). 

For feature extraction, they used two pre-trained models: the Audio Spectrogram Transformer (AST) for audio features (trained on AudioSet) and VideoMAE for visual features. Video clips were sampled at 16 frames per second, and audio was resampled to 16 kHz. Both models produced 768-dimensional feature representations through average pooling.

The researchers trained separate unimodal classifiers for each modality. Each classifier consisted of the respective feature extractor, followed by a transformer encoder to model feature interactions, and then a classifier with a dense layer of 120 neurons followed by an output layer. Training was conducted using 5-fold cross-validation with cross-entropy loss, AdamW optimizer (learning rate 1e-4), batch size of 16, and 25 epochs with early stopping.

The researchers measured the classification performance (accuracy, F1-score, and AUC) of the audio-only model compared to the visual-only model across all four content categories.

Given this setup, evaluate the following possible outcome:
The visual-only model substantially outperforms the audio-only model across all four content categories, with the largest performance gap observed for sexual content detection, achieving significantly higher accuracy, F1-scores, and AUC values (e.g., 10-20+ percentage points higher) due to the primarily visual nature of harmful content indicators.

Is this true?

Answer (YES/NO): NO